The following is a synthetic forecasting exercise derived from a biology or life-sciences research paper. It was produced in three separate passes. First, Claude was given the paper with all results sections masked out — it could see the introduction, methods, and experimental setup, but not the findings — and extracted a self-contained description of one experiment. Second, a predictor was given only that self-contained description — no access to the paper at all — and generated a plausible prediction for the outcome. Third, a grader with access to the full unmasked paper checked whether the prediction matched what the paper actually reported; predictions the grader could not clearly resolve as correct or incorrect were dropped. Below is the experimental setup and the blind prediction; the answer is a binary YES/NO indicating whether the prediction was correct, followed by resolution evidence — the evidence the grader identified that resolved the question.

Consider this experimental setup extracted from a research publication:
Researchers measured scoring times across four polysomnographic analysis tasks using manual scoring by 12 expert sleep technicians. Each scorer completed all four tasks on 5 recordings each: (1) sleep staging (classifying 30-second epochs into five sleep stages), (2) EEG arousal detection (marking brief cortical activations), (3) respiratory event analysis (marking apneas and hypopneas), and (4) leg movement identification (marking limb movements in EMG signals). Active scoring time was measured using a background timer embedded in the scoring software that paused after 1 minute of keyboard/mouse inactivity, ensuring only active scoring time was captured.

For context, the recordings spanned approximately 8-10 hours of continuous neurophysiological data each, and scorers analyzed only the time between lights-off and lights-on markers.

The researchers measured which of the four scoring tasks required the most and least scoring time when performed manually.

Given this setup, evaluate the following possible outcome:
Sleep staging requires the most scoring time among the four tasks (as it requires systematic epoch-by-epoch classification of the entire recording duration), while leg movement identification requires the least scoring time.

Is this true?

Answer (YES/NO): NO